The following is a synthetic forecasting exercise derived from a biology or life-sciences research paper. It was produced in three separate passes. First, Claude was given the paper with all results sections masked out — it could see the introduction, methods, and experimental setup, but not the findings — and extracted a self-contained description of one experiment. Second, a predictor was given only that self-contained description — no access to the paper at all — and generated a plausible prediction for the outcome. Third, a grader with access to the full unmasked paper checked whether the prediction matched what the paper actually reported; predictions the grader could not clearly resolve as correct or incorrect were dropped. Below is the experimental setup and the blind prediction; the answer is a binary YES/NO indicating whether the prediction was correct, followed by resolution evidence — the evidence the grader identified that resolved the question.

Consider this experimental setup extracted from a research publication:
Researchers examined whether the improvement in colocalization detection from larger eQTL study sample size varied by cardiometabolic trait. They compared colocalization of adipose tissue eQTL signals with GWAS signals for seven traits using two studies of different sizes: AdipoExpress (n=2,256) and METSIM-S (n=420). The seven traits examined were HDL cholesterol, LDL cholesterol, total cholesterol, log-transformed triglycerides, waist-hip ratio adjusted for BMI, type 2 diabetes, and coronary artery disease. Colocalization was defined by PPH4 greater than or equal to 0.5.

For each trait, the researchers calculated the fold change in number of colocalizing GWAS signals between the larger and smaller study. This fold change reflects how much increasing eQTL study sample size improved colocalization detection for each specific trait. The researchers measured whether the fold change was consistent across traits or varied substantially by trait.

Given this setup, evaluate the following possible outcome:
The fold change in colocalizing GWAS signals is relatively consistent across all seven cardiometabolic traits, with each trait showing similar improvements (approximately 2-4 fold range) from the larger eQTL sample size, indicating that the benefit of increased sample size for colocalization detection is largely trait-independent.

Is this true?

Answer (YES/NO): NO